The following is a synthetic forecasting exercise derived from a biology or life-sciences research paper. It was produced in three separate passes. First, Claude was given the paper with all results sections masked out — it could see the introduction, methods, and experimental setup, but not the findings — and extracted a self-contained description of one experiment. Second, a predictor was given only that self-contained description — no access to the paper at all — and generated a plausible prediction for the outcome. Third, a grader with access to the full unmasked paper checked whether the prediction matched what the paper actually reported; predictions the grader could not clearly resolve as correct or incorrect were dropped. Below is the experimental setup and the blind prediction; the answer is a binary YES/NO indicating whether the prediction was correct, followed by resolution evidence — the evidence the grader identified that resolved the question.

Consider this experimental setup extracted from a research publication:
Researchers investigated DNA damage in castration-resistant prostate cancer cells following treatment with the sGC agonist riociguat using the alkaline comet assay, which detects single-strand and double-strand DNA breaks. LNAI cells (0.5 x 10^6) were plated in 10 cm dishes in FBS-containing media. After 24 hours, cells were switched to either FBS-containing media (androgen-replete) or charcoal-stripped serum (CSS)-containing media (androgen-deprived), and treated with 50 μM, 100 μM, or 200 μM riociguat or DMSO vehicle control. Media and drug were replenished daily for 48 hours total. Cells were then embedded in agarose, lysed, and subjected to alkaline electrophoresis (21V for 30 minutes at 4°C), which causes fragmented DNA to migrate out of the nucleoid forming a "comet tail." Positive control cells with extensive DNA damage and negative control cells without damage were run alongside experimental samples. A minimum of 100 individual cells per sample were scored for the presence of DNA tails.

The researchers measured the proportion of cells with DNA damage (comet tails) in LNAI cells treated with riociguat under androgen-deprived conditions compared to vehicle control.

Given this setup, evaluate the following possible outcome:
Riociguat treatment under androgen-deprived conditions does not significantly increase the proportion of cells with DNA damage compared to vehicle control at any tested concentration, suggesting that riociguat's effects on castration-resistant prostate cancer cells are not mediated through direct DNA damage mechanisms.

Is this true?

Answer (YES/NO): YES